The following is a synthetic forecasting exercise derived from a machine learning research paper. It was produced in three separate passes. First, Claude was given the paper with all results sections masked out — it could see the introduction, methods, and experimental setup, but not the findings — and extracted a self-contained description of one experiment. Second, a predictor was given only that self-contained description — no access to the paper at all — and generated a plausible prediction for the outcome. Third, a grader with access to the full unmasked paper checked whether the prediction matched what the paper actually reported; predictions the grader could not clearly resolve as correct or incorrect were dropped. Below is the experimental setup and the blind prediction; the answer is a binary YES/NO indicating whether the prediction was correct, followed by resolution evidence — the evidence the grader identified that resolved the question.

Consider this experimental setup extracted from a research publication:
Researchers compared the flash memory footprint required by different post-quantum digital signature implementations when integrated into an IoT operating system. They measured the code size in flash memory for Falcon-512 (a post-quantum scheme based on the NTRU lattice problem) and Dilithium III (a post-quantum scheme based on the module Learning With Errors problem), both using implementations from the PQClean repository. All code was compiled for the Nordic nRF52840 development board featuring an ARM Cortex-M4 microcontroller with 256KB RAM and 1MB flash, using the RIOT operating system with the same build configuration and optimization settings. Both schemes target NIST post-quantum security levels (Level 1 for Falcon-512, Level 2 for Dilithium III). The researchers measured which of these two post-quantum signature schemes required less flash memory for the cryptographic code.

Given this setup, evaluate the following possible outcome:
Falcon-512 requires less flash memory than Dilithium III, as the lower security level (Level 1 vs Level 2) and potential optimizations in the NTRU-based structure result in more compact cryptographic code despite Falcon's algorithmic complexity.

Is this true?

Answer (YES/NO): NO